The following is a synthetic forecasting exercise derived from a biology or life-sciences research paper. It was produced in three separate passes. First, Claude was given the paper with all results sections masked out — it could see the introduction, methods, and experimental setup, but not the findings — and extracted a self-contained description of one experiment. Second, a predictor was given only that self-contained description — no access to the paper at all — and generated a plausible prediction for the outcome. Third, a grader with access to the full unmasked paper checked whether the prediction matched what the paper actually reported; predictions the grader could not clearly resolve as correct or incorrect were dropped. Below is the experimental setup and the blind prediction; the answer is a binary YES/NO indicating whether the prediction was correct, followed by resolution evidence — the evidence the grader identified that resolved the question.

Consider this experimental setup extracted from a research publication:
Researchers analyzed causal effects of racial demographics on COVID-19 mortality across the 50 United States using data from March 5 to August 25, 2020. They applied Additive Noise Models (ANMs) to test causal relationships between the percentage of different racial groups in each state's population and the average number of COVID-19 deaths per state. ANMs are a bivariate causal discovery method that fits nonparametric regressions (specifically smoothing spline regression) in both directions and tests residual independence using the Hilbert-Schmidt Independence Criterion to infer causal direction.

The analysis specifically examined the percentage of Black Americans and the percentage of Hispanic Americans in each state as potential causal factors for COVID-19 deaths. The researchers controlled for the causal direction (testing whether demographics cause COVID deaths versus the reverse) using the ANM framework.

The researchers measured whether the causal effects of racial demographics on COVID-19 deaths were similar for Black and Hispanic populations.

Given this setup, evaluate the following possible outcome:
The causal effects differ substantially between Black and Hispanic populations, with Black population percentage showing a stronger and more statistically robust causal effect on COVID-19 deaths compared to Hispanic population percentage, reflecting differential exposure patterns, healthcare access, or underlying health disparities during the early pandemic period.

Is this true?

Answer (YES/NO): YES